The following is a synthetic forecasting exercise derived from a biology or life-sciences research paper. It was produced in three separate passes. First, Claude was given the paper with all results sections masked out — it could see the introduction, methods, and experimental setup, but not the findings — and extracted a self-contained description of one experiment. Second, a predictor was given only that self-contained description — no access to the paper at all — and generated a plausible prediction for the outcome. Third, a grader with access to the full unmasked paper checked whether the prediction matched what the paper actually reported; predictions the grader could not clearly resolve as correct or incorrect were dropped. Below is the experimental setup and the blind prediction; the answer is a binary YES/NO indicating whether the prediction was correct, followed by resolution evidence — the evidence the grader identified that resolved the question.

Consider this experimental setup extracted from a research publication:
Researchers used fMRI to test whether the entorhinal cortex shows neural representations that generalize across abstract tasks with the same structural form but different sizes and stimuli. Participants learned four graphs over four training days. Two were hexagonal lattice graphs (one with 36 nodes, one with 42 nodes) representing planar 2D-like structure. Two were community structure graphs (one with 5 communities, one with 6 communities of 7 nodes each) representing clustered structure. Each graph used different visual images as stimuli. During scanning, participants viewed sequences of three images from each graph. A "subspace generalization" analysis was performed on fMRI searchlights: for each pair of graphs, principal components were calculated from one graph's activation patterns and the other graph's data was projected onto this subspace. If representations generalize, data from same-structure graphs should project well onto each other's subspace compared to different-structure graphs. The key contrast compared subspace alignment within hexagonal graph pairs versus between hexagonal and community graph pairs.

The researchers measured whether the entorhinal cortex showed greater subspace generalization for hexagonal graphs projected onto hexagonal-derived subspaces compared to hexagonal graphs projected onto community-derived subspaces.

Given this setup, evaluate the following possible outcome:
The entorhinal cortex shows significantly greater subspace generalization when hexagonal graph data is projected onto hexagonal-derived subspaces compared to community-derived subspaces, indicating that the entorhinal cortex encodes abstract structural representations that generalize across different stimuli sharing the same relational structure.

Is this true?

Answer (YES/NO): YES